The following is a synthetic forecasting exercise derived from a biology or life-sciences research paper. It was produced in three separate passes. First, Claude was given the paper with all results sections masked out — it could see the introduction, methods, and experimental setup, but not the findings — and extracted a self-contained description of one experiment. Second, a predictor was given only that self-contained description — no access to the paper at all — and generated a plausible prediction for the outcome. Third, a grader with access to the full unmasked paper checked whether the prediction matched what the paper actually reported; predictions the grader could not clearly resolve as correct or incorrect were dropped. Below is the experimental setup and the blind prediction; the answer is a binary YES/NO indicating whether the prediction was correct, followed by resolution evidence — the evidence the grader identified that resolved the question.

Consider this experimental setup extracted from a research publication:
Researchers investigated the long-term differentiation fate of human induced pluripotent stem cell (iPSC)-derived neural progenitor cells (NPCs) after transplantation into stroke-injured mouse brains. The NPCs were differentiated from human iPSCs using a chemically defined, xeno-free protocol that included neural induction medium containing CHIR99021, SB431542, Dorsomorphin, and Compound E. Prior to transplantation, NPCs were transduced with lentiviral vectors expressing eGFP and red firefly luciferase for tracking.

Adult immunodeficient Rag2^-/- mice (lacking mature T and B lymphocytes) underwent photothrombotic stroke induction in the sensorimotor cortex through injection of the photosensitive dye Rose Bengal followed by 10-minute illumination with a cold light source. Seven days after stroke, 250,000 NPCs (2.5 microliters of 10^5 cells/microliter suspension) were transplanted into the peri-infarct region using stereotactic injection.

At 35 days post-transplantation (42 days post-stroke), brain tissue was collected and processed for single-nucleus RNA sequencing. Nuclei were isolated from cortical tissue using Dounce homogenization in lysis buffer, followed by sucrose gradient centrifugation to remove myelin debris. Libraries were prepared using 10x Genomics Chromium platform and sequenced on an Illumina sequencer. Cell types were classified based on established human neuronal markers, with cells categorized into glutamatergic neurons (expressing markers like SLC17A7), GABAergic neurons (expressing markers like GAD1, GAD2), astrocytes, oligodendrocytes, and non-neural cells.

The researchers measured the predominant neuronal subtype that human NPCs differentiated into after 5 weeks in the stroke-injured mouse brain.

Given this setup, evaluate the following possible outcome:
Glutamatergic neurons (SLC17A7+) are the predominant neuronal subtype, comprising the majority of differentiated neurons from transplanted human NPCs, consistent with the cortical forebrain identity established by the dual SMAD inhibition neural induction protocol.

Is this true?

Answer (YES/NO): NO